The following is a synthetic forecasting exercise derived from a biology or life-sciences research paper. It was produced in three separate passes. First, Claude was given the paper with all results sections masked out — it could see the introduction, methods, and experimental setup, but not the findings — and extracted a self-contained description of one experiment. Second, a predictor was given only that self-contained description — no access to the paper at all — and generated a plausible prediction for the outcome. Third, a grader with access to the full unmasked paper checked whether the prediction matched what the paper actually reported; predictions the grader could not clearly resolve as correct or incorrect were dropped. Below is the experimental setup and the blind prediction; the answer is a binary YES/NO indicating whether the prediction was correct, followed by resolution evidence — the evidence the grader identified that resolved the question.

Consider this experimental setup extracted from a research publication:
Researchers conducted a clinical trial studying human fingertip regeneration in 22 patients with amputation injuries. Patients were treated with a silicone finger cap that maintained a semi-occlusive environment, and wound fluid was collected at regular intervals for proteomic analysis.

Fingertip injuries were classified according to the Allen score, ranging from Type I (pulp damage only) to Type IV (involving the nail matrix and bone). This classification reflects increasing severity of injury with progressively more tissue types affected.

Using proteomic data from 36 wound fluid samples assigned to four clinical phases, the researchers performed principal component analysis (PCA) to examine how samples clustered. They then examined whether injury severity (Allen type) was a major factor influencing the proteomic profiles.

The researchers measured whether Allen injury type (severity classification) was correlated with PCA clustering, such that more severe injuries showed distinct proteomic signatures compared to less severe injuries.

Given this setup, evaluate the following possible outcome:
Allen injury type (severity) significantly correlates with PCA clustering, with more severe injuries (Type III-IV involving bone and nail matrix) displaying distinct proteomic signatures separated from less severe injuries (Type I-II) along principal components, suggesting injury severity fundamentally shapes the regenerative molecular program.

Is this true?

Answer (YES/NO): NO